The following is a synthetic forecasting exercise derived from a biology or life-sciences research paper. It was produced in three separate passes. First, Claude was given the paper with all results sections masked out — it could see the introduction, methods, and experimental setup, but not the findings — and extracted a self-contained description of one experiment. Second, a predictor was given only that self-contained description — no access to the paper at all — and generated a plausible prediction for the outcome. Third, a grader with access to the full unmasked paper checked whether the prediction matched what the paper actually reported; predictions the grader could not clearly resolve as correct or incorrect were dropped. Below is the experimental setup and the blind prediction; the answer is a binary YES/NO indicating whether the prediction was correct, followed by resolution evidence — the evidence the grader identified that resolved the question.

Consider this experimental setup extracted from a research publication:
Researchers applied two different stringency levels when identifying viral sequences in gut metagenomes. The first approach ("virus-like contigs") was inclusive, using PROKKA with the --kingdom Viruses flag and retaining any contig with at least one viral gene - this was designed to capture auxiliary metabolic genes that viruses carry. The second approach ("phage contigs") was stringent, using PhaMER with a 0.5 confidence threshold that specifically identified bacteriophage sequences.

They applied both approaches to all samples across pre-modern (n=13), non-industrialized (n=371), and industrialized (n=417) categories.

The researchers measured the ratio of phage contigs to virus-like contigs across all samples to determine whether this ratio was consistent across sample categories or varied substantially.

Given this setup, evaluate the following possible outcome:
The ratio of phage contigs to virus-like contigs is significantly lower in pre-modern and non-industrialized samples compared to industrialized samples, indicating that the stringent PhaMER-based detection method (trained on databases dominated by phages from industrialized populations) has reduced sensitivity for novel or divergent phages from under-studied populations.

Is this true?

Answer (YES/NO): NO